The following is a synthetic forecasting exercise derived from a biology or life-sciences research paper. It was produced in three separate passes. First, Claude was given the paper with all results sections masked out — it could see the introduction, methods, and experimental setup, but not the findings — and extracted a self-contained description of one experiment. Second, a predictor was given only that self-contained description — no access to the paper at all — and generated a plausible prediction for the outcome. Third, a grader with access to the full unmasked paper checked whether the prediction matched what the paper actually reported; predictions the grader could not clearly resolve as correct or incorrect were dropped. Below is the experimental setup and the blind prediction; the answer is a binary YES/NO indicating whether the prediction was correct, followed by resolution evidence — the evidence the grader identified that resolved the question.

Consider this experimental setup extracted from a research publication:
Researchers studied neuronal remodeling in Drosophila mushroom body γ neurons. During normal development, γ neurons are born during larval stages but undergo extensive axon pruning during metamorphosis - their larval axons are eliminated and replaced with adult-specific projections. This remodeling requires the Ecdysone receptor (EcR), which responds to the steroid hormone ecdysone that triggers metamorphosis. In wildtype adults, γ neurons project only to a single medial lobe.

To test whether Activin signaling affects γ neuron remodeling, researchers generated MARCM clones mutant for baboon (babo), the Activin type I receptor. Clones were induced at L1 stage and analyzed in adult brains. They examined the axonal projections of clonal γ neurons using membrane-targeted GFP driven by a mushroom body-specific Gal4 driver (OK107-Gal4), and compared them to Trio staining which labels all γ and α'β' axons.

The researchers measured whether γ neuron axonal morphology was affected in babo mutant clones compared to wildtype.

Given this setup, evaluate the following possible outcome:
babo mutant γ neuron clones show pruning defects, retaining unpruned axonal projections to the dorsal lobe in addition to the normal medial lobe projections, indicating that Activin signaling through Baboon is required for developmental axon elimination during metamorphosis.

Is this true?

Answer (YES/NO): YES